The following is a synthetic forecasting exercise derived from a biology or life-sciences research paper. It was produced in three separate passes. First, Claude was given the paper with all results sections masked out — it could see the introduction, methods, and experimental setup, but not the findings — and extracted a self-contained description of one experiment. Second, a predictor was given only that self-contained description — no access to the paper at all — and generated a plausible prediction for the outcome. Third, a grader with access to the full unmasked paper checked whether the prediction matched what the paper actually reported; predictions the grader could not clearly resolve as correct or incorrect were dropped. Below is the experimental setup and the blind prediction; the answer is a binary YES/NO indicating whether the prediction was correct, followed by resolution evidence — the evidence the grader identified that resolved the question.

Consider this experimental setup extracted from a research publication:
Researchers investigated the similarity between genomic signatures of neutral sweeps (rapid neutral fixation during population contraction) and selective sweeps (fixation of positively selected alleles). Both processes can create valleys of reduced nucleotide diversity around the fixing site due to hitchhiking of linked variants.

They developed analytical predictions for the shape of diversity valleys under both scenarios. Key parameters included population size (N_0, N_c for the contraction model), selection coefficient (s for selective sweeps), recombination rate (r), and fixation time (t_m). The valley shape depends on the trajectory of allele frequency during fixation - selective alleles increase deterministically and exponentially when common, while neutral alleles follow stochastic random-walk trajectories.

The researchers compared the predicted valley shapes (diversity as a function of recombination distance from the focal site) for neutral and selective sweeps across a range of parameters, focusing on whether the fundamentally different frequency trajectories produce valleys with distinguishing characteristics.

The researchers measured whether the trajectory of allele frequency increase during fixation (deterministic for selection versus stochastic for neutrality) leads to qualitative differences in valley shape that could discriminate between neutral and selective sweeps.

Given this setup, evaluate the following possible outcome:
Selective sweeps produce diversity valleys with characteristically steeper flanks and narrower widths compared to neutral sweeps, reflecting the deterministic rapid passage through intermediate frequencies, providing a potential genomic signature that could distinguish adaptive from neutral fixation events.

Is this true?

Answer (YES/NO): NO